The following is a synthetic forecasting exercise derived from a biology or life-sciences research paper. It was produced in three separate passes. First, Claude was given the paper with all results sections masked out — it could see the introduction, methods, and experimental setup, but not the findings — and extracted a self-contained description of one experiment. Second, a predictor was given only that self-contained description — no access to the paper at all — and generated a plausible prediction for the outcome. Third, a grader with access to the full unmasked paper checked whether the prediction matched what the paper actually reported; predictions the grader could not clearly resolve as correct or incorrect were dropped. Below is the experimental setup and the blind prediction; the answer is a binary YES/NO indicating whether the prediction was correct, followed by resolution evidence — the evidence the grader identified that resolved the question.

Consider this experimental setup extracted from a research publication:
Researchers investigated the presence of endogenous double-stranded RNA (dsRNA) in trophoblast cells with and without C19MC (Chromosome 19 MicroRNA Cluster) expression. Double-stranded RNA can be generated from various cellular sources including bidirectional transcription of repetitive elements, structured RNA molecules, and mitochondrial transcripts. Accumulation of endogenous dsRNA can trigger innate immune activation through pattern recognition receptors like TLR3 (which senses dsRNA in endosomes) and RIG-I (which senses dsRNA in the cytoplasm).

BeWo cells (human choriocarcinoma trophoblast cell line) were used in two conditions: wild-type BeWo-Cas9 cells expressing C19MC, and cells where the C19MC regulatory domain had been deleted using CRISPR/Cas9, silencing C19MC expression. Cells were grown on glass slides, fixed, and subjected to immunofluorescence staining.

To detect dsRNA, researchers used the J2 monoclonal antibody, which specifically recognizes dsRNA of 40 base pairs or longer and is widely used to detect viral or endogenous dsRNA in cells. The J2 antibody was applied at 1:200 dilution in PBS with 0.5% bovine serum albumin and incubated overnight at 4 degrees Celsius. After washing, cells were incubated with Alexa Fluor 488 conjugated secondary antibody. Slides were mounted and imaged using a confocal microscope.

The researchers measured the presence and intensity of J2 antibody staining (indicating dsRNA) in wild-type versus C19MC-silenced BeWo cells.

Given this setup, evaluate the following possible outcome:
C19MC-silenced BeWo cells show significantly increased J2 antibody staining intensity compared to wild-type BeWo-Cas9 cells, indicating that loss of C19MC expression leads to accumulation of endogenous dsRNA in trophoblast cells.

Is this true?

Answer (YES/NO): NO